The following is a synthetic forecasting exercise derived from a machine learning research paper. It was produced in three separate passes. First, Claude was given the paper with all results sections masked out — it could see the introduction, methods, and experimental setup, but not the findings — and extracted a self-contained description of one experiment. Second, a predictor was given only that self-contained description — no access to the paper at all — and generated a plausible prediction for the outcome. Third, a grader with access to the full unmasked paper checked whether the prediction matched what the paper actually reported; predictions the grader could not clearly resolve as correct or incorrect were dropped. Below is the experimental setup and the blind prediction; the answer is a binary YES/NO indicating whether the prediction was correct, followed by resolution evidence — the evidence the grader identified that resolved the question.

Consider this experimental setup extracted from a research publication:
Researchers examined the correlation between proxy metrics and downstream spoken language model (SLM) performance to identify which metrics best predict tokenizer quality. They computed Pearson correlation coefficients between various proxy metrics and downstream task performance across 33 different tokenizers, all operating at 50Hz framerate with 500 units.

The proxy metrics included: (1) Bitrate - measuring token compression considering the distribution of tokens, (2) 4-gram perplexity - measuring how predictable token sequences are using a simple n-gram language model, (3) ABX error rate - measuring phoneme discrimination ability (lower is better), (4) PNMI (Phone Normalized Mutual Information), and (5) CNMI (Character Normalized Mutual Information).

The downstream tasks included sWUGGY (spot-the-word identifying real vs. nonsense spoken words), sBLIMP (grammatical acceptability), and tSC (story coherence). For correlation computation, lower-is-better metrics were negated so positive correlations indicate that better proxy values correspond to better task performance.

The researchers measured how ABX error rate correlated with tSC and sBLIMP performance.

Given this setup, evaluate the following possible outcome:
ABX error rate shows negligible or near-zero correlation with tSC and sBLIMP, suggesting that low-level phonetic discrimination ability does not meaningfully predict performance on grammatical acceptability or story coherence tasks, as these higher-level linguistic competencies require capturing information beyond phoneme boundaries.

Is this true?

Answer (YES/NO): NO